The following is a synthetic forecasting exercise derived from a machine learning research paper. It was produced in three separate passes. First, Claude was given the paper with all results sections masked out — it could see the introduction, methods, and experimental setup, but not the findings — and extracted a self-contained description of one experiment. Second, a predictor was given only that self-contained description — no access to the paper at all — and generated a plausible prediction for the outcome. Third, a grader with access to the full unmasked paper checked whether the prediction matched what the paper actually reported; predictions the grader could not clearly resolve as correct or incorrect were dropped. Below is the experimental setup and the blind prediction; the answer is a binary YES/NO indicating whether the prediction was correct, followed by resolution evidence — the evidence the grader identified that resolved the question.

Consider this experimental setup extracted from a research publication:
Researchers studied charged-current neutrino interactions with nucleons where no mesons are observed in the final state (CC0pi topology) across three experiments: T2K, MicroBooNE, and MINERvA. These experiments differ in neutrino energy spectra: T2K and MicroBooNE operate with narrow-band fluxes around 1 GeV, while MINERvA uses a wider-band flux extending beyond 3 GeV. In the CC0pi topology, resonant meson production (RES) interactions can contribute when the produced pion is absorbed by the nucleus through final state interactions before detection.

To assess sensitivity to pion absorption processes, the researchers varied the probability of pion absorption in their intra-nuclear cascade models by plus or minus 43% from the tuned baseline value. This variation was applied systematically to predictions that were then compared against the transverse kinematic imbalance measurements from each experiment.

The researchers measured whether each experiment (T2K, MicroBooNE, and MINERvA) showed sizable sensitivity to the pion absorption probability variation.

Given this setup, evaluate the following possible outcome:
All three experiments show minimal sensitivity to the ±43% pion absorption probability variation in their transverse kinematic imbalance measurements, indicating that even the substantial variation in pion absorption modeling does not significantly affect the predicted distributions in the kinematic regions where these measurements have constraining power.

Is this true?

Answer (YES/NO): NO